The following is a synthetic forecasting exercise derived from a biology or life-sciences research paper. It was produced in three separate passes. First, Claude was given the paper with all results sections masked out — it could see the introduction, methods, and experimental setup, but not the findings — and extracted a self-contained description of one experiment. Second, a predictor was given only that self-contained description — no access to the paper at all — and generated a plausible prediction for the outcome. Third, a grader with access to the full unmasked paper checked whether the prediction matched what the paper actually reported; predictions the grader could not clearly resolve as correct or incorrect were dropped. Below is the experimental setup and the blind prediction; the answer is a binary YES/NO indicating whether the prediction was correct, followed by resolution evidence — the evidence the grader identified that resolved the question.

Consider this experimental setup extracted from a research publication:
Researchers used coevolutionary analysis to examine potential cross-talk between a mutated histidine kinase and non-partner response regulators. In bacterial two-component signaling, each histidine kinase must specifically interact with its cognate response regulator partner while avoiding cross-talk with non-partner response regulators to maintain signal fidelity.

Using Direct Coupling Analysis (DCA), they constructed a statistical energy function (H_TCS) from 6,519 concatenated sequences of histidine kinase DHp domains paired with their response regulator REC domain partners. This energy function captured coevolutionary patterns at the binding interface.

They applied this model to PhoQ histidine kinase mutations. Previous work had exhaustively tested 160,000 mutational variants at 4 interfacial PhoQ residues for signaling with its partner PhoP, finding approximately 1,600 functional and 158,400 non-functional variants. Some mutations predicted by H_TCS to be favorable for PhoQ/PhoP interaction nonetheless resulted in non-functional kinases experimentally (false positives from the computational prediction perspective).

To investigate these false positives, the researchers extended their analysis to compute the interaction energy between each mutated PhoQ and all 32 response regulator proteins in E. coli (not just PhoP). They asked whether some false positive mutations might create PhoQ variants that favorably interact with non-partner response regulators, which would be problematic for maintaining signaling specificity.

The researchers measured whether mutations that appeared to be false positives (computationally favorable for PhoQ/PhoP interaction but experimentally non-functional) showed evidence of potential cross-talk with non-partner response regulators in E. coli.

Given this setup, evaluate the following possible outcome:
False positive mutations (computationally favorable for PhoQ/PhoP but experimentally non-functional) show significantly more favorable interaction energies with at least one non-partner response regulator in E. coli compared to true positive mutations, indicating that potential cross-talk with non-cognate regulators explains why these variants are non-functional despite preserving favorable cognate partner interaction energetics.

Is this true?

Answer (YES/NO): YES